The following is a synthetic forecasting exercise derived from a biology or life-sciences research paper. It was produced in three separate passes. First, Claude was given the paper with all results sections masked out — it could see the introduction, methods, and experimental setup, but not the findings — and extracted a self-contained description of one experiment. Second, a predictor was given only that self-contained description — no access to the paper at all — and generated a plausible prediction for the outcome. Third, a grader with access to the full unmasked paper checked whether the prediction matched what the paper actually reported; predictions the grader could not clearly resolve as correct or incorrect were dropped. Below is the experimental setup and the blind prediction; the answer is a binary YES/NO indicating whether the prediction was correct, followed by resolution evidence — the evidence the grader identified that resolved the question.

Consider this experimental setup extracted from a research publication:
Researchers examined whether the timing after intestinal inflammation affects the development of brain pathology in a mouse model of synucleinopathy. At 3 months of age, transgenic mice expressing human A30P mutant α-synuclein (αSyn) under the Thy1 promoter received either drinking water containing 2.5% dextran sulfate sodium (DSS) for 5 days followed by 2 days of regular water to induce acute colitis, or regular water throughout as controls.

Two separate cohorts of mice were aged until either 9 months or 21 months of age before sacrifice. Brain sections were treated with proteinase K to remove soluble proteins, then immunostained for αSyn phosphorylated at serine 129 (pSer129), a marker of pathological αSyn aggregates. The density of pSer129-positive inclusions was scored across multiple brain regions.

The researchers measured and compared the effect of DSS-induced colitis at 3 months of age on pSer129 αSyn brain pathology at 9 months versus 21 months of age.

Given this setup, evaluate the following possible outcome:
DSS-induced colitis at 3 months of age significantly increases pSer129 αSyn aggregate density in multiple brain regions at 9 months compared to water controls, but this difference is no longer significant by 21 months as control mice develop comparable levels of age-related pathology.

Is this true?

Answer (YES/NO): NO